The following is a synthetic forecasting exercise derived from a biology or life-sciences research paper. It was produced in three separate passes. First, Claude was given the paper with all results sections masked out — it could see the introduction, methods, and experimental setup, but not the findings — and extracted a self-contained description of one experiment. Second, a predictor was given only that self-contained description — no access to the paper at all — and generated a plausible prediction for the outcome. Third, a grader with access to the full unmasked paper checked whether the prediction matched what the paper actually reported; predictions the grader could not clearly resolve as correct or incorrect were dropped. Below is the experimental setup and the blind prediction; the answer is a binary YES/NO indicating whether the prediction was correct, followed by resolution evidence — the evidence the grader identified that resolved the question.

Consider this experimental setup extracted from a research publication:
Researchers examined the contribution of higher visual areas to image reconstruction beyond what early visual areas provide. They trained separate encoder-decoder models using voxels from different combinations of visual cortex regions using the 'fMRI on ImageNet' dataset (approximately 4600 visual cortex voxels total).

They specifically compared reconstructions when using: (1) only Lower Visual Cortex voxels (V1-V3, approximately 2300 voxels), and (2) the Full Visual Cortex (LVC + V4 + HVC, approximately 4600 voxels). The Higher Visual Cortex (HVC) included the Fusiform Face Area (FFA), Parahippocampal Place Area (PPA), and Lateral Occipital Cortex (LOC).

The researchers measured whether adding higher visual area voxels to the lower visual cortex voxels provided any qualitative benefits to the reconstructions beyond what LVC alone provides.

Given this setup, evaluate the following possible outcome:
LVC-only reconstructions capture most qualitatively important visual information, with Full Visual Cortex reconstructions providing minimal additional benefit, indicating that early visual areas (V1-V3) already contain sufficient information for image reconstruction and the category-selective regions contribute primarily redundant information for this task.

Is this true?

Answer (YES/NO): NO